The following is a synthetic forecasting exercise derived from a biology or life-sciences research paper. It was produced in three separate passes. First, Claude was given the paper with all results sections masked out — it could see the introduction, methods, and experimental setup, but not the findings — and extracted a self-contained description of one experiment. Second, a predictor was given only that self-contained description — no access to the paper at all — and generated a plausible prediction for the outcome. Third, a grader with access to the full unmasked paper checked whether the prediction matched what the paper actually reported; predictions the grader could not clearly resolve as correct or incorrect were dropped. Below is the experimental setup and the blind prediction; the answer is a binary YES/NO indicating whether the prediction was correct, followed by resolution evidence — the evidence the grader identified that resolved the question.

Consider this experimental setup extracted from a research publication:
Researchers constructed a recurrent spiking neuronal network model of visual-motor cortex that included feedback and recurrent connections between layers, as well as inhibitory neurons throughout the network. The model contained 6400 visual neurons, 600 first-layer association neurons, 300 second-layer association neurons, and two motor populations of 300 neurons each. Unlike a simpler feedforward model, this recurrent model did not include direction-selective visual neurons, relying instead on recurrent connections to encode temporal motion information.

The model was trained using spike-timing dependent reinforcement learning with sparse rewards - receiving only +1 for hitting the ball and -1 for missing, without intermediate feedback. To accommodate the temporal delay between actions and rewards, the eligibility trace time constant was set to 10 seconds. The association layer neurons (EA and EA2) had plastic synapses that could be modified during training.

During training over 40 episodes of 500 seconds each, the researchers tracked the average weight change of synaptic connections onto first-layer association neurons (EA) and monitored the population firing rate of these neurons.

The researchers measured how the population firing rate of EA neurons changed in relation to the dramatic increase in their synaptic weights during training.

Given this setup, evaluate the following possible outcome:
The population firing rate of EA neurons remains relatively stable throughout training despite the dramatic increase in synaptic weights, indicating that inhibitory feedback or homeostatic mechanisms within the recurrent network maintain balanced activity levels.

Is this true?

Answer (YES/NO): YES